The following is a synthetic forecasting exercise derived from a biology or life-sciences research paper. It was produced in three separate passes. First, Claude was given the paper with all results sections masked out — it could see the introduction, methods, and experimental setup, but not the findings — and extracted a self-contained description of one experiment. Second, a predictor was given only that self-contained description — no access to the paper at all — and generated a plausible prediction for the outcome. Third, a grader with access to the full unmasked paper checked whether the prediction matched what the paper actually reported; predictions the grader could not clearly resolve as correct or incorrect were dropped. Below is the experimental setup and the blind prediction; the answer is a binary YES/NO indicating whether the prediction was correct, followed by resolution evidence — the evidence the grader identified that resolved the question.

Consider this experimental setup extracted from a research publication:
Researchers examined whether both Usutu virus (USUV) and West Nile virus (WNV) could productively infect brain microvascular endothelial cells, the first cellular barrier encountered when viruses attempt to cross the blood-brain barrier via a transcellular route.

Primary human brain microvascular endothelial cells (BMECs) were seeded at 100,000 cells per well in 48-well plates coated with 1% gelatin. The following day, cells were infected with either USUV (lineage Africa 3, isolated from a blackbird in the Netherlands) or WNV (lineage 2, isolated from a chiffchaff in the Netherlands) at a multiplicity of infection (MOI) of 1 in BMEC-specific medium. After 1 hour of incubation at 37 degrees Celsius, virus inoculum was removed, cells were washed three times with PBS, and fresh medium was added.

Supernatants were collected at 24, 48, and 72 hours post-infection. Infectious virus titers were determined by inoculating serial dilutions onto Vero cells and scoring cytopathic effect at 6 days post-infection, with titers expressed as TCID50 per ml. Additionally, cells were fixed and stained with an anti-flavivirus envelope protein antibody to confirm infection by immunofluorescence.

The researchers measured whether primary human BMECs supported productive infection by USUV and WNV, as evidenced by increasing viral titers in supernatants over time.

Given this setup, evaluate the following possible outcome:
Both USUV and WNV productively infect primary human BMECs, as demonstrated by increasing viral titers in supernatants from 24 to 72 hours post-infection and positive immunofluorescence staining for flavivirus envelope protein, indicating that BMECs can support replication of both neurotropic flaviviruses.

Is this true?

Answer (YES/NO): NO